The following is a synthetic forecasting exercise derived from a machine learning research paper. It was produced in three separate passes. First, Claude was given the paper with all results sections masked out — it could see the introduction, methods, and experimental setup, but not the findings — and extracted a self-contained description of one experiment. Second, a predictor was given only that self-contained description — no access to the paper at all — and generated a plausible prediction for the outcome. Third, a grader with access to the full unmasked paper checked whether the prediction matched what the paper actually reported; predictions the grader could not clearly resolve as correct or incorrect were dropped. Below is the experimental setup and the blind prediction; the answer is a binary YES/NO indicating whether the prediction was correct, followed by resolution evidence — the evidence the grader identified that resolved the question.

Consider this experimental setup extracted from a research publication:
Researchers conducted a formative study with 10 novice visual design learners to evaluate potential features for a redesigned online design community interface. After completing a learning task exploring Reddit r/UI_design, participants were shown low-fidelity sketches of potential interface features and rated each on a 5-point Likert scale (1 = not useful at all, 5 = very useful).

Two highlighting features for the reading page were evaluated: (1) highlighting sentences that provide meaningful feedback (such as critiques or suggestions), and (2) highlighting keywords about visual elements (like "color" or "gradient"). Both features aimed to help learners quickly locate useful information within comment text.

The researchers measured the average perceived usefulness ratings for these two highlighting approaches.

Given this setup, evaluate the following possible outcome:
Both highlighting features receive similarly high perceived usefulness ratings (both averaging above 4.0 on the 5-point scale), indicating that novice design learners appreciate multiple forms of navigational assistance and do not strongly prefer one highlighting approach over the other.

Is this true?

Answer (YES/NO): YES